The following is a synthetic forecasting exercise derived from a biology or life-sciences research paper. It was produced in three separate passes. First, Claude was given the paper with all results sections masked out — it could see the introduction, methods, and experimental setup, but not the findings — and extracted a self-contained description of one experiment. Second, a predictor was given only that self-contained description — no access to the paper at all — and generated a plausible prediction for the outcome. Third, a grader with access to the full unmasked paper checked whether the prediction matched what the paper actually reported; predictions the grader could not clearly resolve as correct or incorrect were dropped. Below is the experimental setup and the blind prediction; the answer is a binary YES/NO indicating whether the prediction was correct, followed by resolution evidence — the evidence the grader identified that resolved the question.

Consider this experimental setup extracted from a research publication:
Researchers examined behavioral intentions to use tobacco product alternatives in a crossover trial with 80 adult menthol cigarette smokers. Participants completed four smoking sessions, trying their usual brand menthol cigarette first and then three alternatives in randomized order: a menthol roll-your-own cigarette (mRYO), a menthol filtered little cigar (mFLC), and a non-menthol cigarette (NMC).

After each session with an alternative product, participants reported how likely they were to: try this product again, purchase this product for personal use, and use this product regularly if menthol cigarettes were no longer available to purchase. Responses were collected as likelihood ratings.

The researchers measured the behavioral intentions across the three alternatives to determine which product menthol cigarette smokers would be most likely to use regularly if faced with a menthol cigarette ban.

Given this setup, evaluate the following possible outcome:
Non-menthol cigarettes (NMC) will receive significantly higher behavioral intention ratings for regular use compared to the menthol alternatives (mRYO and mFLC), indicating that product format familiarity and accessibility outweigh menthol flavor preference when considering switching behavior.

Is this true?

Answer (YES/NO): NO